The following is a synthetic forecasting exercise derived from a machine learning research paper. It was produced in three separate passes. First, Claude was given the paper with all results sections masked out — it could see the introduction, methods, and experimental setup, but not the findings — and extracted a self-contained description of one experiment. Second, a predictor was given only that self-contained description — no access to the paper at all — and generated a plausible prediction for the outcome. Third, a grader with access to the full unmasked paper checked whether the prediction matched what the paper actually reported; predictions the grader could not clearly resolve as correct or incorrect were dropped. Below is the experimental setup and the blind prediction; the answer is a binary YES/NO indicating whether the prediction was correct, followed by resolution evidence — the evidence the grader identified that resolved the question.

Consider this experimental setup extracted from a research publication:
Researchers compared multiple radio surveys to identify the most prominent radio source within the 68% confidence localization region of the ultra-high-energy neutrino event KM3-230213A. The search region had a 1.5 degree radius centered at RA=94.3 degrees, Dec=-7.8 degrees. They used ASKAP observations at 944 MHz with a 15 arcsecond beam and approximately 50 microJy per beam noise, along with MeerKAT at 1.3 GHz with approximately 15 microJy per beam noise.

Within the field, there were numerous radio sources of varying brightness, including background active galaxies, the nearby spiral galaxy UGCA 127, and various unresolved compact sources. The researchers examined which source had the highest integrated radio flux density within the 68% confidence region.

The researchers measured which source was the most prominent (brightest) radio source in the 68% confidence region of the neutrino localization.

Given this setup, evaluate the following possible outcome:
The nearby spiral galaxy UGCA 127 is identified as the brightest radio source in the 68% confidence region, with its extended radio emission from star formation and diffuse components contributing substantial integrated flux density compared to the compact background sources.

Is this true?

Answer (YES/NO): NO